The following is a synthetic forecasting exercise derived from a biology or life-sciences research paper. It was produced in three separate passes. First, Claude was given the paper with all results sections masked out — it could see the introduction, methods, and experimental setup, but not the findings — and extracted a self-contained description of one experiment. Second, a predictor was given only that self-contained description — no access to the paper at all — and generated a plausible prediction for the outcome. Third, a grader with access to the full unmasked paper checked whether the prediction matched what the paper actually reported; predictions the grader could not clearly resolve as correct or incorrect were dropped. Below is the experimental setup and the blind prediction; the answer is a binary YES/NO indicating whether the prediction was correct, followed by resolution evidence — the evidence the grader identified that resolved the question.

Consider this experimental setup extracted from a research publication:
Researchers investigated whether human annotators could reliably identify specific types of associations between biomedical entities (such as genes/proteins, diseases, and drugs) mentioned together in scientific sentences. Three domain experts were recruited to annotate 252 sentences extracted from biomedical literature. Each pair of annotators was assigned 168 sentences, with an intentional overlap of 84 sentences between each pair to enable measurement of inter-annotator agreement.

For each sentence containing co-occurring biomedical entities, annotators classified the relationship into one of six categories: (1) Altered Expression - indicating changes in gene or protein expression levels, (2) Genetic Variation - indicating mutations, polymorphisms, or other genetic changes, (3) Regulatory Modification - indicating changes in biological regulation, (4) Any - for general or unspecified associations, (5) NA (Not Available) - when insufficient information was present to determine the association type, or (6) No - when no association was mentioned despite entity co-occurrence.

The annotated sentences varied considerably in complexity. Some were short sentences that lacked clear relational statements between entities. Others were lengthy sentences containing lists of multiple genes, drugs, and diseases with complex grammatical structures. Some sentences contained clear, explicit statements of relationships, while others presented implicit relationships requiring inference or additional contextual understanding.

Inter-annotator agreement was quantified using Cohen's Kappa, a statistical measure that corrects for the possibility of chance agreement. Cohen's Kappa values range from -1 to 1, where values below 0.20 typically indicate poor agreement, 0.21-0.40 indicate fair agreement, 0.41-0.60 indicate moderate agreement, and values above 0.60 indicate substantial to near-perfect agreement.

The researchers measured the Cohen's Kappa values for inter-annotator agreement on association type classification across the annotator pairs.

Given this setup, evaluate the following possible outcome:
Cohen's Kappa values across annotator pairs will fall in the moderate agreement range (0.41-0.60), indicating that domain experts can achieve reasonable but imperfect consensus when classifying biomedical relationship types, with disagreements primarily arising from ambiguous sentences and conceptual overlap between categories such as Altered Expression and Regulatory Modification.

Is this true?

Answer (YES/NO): NO